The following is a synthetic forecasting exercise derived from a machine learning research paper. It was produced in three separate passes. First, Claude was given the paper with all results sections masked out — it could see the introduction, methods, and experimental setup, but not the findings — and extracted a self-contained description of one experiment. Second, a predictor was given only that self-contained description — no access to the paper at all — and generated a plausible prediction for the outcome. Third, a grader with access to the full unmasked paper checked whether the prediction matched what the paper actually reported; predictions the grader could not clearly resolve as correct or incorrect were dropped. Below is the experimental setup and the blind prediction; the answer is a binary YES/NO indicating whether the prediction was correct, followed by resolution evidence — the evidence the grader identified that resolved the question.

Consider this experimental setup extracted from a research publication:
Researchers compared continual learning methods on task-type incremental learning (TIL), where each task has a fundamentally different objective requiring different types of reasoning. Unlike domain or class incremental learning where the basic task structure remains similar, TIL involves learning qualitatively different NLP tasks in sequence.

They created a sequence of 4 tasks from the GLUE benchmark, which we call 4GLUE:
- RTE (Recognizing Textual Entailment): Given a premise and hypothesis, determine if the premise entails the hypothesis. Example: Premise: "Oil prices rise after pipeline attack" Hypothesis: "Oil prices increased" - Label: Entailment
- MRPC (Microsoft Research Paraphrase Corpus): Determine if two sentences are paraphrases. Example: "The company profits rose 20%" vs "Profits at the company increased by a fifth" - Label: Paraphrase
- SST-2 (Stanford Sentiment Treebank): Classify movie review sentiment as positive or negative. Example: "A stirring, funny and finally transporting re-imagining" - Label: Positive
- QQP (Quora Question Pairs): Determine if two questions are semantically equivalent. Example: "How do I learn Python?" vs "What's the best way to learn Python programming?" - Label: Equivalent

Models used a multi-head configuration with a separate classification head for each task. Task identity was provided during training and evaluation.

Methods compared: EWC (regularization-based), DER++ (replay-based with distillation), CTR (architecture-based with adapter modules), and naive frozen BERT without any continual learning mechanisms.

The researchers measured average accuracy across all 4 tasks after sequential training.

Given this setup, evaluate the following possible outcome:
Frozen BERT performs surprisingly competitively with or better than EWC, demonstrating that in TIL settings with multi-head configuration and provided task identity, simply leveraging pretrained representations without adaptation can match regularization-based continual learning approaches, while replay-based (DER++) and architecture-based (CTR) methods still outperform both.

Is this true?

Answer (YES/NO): NO